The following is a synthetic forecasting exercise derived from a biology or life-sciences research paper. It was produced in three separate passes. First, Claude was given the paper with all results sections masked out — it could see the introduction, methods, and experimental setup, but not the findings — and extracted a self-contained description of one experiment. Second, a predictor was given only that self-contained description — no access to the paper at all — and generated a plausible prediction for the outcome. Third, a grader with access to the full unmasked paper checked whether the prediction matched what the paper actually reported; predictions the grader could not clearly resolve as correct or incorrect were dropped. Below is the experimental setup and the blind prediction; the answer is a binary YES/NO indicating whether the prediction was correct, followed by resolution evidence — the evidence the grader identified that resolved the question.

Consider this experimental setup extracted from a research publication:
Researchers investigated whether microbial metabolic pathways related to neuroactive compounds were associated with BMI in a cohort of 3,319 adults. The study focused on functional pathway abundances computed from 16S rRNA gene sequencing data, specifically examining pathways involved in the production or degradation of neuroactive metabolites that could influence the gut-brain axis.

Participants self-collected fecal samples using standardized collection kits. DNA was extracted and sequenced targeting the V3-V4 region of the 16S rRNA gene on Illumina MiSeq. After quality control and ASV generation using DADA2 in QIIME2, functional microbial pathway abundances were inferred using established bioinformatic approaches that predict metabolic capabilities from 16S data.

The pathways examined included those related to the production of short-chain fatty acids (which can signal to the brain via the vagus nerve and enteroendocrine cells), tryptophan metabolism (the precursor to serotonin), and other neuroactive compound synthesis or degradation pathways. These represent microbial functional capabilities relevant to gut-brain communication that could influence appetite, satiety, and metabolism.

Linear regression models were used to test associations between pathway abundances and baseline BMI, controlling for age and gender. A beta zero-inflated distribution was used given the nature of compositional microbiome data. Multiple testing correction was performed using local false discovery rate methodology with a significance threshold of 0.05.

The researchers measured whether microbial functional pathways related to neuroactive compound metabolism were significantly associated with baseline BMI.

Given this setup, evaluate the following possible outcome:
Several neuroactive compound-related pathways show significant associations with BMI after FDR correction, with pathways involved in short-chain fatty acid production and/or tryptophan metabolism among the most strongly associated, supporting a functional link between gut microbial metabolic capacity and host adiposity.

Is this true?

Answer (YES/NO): YES